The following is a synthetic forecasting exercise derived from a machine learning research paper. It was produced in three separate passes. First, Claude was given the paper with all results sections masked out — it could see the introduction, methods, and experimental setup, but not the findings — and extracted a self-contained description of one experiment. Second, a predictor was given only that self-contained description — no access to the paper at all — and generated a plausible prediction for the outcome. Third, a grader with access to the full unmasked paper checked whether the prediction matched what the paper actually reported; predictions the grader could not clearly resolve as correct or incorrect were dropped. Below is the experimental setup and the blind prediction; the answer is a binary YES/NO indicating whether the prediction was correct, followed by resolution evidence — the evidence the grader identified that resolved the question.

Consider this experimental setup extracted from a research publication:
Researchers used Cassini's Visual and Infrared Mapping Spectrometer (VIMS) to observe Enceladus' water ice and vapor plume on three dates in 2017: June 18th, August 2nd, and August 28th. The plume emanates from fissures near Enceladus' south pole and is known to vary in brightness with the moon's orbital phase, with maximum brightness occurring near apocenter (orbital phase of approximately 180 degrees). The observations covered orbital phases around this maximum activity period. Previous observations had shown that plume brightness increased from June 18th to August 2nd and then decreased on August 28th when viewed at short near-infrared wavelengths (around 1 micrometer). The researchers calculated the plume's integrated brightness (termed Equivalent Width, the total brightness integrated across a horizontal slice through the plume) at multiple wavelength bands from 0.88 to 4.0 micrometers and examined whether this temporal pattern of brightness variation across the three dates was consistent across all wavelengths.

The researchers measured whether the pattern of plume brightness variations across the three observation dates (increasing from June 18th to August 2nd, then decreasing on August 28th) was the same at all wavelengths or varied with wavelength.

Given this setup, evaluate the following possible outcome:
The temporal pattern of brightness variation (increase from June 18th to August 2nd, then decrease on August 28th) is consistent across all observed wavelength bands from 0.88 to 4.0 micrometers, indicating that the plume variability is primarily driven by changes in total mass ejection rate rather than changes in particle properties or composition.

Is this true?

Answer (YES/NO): NO